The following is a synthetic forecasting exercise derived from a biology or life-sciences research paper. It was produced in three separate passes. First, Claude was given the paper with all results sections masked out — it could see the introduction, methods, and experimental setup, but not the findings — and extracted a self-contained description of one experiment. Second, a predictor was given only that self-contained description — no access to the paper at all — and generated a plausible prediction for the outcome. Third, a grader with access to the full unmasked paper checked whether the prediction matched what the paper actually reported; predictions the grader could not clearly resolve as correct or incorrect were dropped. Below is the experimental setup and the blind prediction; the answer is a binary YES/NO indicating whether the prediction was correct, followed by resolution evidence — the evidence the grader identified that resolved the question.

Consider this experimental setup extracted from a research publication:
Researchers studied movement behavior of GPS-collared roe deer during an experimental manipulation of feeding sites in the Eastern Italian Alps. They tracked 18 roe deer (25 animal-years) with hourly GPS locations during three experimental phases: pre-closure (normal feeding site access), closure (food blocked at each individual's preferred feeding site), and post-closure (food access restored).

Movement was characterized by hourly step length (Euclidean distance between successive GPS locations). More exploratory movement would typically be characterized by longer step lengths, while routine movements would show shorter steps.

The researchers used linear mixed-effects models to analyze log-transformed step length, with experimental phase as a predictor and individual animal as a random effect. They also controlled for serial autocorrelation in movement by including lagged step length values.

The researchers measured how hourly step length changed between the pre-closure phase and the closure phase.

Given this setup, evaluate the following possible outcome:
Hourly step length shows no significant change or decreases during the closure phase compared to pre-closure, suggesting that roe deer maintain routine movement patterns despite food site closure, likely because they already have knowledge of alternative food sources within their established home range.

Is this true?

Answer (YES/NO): NO